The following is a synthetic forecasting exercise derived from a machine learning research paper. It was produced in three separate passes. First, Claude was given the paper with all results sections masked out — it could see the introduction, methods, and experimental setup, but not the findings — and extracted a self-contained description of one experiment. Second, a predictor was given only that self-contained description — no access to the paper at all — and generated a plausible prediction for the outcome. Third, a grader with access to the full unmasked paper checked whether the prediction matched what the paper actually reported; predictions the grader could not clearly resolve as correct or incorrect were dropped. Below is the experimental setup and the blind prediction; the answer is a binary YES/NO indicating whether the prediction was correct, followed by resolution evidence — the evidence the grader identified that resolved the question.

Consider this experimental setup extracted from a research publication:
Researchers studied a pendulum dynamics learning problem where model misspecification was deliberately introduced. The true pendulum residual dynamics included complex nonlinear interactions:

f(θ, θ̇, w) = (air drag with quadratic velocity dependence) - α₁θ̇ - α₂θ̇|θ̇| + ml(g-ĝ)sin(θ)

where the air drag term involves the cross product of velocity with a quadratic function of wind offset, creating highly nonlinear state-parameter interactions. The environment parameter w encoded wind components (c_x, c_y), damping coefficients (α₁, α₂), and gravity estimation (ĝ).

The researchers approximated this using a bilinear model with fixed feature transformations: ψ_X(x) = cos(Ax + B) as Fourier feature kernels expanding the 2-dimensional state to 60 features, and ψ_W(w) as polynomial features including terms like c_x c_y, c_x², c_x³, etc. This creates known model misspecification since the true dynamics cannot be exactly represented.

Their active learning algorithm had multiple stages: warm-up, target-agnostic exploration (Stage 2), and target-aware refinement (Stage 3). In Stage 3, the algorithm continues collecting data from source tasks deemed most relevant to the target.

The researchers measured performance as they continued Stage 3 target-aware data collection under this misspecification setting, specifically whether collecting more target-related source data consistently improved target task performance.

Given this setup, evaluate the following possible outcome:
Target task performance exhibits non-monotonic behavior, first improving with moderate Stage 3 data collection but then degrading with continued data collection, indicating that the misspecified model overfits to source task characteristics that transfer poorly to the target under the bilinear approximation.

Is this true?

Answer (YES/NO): YES